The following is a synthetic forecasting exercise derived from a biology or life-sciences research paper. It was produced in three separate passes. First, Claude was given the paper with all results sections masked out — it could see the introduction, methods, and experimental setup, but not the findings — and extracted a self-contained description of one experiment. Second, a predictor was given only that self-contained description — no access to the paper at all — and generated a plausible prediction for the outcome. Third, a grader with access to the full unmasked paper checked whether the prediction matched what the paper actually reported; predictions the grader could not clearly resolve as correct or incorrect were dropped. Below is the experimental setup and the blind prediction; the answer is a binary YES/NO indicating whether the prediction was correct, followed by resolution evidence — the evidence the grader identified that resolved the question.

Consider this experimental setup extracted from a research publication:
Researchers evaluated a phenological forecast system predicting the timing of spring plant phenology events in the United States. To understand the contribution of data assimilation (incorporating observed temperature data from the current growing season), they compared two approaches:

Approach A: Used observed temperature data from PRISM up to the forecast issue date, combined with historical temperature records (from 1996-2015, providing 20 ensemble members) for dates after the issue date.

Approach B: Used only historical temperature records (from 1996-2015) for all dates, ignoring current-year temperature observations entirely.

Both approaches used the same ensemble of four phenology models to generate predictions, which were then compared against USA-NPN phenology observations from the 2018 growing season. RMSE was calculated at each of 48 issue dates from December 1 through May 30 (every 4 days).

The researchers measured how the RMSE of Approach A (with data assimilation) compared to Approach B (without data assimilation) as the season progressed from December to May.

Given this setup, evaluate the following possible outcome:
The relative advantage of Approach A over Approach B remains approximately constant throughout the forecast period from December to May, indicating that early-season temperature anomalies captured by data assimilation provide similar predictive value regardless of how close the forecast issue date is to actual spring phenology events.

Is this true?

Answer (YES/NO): NO